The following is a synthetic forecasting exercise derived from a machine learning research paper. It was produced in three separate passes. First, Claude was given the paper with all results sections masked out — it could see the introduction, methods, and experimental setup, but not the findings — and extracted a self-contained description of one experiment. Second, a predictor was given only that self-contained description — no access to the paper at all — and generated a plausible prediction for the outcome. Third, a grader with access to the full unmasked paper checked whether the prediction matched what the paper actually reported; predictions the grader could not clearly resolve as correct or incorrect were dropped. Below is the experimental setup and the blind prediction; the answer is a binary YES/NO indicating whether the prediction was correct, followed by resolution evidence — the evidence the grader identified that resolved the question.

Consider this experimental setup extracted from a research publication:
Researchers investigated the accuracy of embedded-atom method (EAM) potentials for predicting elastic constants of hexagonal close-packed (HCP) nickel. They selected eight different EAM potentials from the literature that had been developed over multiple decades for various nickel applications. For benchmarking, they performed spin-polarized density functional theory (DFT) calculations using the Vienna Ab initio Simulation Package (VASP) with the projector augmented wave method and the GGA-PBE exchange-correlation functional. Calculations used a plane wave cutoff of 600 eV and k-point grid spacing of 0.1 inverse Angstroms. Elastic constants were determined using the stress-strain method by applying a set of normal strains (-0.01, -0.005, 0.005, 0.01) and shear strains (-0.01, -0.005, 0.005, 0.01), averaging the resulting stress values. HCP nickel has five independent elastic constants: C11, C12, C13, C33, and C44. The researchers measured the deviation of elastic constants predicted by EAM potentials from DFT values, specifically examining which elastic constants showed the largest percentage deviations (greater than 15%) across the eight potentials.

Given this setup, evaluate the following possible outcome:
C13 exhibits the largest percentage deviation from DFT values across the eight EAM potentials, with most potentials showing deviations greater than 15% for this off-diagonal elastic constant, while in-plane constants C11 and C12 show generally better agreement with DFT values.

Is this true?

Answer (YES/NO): YES